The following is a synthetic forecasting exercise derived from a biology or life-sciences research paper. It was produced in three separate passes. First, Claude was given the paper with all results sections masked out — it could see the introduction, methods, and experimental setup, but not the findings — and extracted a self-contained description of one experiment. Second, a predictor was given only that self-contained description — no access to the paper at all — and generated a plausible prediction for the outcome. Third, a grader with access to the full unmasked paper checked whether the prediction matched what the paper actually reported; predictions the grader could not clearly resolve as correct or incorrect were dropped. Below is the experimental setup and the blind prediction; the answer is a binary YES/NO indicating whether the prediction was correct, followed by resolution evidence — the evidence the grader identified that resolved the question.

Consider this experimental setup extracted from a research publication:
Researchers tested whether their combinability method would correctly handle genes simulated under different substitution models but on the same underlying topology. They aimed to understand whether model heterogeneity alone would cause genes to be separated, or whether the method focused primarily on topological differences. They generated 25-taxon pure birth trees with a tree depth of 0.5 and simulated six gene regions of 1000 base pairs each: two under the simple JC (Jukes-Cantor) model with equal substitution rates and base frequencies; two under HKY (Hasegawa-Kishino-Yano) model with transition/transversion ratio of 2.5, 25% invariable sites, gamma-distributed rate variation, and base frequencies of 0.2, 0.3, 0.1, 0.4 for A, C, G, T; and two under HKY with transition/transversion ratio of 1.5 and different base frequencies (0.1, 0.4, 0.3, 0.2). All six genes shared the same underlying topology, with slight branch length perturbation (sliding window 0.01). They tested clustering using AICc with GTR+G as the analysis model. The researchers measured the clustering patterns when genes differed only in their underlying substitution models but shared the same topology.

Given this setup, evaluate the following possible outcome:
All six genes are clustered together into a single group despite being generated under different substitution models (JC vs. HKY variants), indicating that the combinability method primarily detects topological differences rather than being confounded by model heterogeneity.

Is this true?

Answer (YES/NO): YES